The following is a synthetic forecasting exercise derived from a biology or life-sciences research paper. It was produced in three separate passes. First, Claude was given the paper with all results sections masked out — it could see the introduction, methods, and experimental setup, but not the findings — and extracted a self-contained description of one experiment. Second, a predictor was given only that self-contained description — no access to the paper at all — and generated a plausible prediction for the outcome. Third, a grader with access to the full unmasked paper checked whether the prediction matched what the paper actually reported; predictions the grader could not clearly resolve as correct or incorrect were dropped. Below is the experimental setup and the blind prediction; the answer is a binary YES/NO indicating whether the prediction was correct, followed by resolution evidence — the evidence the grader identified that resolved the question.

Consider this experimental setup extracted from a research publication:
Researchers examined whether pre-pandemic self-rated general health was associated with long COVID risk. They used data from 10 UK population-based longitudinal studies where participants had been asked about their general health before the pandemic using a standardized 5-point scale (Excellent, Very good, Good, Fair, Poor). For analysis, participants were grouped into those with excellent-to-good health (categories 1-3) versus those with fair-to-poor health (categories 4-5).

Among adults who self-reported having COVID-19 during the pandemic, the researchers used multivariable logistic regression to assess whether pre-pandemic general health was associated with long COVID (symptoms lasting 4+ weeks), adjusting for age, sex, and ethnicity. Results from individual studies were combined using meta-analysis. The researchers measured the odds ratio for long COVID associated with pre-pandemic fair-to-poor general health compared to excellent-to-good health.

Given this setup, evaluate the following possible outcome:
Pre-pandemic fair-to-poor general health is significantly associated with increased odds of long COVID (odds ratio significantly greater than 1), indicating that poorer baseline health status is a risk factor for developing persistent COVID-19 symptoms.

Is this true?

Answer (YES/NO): YES